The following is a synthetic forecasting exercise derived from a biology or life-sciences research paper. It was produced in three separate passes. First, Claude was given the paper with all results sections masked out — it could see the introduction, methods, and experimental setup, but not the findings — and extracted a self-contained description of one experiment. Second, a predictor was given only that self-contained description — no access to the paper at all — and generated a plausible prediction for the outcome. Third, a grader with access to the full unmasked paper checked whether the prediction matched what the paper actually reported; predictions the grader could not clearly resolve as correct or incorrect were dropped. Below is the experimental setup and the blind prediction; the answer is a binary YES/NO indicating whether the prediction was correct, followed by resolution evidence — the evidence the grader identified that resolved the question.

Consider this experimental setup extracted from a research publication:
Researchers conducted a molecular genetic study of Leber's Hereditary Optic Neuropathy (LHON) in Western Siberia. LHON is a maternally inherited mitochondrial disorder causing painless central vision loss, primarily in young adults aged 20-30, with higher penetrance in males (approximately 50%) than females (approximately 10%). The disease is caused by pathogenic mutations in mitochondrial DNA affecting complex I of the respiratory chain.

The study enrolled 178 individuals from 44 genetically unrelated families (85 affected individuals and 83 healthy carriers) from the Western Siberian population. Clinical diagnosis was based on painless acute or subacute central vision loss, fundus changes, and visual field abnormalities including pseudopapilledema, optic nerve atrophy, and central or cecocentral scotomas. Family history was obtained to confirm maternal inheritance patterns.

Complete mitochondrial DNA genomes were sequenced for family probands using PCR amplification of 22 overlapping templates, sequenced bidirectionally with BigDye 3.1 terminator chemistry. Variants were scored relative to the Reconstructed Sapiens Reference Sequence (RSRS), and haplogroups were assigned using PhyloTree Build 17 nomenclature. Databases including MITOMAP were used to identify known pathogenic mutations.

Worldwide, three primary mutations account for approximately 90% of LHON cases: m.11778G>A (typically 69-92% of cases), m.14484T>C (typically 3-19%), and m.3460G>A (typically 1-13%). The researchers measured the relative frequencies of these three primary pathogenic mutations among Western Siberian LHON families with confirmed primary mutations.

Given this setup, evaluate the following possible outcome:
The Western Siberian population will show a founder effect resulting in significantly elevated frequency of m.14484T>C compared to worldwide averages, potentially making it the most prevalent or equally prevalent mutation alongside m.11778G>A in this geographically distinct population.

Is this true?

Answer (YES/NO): NO